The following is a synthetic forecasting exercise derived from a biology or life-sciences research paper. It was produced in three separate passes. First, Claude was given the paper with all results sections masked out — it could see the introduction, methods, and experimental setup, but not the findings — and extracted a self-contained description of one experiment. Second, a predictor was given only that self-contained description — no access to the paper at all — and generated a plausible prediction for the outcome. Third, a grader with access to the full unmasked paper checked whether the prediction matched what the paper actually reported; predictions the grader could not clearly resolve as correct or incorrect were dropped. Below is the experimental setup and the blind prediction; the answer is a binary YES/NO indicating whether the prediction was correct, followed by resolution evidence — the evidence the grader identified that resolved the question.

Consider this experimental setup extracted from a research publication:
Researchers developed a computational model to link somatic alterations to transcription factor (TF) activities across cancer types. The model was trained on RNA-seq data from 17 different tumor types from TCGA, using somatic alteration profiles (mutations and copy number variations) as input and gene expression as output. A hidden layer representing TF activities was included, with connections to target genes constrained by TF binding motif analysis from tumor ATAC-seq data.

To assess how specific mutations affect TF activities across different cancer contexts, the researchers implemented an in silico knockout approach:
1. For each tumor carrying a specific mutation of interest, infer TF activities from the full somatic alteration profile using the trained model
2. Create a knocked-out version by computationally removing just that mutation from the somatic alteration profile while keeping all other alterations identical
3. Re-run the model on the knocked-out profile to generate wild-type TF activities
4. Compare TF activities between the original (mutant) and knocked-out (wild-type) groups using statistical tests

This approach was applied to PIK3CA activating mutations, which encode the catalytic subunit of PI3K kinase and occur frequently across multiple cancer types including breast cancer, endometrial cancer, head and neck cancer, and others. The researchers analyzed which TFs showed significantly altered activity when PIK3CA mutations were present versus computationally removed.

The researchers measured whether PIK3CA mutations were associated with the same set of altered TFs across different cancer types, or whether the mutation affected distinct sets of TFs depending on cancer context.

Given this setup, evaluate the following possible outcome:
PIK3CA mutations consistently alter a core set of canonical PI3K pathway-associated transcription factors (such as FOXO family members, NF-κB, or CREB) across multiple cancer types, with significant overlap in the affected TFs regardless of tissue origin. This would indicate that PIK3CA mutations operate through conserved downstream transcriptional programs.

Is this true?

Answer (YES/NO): NO